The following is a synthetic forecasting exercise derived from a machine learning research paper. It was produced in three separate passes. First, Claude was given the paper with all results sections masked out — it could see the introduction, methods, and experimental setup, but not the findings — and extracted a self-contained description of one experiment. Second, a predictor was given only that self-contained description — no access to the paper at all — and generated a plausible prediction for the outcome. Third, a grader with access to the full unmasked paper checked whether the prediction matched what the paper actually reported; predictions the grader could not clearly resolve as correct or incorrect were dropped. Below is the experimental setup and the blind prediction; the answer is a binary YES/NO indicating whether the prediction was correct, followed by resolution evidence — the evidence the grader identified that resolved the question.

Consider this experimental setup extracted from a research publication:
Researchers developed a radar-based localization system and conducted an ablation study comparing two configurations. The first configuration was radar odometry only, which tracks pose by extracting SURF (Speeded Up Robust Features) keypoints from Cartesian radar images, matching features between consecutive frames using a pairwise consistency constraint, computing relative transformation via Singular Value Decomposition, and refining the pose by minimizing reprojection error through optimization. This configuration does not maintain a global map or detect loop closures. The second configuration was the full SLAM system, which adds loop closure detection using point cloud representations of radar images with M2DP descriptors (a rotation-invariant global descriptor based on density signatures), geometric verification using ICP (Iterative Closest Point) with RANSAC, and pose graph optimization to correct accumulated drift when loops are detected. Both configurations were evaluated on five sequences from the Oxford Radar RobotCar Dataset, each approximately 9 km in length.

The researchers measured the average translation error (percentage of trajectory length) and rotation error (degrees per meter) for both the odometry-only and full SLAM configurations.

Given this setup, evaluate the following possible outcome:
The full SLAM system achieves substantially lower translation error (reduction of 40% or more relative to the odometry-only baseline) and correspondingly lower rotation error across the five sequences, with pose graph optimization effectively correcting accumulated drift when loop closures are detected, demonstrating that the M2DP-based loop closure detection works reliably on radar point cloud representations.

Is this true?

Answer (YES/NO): NO